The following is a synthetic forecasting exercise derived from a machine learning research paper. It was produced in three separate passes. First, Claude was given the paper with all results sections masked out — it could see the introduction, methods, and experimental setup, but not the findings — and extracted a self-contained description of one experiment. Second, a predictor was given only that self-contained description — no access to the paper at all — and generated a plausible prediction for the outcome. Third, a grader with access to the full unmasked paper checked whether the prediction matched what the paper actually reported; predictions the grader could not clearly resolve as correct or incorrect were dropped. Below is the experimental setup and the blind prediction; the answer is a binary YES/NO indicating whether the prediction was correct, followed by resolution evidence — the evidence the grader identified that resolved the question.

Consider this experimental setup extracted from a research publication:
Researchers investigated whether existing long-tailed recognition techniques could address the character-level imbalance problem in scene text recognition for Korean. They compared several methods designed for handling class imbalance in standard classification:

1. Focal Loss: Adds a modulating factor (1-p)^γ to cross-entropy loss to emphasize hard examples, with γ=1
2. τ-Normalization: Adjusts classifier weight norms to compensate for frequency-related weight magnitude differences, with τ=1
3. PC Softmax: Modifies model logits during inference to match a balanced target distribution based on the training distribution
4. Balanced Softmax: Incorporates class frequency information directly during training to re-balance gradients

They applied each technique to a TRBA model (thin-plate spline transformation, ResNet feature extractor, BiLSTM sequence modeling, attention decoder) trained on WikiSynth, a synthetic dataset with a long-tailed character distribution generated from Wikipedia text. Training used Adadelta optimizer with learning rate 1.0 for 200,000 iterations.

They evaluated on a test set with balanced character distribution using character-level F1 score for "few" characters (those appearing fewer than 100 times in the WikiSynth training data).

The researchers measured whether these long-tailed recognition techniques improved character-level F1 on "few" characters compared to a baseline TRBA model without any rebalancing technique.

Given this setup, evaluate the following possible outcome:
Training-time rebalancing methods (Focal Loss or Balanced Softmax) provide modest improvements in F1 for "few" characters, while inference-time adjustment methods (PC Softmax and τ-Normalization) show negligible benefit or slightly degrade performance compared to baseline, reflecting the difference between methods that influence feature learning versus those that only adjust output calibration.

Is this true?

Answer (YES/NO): NO